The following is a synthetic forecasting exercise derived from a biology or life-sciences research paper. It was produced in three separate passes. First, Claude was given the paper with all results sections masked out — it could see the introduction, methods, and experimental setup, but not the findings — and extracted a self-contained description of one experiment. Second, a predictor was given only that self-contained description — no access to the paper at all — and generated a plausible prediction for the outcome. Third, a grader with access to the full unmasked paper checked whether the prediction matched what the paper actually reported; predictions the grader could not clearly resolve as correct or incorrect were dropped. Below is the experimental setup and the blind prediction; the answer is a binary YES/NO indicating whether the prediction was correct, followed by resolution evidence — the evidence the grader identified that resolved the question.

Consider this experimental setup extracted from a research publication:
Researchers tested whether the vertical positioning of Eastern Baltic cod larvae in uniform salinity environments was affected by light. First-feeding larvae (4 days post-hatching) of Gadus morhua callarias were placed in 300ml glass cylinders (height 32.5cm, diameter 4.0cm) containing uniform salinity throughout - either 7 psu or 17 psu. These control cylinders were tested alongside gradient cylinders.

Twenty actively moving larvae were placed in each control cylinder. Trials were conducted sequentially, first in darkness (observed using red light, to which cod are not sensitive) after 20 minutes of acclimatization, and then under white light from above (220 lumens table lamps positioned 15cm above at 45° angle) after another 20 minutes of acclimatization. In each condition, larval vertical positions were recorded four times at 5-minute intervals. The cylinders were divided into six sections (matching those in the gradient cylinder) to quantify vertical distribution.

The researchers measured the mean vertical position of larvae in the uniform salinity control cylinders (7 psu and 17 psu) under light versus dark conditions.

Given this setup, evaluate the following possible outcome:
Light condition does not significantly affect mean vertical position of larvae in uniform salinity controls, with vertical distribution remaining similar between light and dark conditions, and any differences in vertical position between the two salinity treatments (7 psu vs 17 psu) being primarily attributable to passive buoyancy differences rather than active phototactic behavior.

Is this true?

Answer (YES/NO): NO